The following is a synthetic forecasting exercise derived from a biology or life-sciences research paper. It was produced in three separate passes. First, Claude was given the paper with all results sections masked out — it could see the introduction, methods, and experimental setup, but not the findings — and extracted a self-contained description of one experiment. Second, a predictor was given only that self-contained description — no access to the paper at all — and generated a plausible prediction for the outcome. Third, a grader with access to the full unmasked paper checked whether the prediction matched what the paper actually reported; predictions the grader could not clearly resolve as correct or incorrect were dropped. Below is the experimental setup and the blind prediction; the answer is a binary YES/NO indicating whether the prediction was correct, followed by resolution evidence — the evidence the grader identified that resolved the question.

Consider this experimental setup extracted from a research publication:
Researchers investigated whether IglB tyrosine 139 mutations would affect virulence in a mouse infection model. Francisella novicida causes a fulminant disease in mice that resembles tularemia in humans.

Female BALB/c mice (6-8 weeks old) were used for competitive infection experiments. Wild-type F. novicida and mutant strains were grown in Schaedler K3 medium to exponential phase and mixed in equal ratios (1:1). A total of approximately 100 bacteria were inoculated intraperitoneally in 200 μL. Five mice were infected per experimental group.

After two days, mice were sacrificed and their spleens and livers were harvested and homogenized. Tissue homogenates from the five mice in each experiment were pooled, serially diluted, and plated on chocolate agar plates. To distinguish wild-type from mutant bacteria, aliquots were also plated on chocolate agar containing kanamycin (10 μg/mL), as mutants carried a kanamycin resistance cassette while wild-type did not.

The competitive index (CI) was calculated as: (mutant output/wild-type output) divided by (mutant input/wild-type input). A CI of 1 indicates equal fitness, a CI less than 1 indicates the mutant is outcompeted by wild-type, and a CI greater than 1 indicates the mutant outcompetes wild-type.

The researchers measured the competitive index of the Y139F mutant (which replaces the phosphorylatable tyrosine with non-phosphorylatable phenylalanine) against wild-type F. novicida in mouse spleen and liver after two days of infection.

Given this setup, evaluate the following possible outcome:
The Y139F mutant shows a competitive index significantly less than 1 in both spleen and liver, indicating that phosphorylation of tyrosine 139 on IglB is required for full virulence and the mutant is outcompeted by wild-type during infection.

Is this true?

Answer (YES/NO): YES